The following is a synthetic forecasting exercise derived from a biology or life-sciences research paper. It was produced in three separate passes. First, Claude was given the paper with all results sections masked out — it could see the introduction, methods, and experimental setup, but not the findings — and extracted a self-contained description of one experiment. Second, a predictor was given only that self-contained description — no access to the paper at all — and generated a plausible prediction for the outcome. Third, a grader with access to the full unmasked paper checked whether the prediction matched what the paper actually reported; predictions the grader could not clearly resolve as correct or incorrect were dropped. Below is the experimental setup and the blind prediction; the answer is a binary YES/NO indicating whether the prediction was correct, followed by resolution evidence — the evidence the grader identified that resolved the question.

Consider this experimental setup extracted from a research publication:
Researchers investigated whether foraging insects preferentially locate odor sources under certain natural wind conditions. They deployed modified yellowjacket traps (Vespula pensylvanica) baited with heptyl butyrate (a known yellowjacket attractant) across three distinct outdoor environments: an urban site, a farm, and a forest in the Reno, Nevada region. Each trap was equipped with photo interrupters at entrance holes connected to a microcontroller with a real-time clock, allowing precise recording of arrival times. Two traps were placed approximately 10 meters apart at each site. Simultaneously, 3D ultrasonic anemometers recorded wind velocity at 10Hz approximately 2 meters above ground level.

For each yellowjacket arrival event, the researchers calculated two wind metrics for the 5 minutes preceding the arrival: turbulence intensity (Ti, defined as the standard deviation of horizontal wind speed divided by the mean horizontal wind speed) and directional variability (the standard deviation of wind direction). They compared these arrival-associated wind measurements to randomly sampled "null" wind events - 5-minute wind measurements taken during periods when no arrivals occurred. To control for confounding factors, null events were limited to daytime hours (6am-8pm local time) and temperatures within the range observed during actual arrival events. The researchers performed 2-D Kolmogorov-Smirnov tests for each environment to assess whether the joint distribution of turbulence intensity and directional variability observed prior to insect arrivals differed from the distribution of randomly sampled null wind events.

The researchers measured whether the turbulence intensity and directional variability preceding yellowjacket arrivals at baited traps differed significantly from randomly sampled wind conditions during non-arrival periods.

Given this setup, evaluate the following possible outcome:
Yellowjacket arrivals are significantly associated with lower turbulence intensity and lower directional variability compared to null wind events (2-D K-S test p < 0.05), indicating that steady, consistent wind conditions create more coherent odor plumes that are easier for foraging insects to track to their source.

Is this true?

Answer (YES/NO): NO